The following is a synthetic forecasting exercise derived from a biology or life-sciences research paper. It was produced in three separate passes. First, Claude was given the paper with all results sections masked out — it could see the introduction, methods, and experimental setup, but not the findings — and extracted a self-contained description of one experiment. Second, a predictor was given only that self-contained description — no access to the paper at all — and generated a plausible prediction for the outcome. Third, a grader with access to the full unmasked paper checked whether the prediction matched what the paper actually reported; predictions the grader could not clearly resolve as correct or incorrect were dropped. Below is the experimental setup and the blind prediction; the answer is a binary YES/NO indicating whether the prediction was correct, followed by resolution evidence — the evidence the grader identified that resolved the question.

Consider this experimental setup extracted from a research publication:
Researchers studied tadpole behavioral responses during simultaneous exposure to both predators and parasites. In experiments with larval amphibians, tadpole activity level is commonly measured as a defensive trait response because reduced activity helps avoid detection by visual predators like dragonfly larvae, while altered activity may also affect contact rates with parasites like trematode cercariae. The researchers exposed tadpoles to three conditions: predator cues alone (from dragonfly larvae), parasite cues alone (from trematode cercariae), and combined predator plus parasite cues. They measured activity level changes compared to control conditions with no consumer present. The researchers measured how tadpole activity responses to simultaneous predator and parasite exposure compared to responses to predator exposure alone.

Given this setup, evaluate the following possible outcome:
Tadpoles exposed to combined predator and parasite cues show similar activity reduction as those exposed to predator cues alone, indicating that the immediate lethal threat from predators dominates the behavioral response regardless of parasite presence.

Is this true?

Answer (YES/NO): YES